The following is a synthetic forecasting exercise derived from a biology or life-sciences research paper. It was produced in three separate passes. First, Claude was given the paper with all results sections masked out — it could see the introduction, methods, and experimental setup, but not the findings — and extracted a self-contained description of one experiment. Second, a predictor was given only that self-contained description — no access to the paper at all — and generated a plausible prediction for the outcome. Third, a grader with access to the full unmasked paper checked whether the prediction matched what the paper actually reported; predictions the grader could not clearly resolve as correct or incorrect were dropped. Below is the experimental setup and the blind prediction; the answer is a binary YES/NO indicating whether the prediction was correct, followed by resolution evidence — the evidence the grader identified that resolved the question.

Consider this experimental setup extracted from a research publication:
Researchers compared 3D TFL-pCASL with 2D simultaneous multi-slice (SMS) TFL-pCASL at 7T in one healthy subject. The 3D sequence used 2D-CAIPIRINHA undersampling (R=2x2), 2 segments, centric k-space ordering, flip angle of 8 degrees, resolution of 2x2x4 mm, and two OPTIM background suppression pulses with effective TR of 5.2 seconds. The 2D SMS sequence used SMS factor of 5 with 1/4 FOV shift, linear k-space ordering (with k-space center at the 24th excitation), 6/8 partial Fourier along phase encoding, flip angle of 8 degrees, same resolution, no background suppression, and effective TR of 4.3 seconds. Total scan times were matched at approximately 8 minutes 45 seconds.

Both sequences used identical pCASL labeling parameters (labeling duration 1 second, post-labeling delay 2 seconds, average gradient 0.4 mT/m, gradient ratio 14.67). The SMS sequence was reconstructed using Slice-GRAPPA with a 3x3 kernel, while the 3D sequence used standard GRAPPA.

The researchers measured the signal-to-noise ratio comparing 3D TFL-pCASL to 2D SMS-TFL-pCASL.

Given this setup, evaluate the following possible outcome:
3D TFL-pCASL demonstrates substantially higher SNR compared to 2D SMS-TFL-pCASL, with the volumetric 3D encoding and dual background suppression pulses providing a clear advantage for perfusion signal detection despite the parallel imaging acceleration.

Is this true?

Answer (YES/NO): YES